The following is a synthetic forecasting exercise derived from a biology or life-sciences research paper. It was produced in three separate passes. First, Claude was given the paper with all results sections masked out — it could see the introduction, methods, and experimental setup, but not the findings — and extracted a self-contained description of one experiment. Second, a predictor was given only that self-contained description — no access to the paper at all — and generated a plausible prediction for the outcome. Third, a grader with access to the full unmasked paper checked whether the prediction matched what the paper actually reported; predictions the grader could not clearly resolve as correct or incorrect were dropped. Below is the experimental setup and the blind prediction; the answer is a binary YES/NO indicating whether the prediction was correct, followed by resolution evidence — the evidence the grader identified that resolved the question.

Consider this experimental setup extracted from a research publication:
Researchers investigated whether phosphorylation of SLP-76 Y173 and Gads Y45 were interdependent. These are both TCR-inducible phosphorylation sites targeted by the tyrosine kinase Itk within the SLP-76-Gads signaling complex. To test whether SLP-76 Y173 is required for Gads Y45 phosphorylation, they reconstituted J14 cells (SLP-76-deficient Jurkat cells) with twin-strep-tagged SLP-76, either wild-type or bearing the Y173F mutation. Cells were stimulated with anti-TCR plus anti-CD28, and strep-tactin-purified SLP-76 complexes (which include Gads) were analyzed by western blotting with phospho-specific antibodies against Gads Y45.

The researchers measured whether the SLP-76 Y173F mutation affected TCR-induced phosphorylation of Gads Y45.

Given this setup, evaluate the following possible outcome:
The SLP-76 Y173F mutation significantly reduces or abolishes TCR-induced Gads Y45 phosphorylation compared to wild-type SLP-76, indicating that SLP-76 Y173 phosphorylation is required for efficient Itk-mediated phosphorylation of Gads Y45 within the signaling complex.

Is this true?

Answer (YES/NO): NO